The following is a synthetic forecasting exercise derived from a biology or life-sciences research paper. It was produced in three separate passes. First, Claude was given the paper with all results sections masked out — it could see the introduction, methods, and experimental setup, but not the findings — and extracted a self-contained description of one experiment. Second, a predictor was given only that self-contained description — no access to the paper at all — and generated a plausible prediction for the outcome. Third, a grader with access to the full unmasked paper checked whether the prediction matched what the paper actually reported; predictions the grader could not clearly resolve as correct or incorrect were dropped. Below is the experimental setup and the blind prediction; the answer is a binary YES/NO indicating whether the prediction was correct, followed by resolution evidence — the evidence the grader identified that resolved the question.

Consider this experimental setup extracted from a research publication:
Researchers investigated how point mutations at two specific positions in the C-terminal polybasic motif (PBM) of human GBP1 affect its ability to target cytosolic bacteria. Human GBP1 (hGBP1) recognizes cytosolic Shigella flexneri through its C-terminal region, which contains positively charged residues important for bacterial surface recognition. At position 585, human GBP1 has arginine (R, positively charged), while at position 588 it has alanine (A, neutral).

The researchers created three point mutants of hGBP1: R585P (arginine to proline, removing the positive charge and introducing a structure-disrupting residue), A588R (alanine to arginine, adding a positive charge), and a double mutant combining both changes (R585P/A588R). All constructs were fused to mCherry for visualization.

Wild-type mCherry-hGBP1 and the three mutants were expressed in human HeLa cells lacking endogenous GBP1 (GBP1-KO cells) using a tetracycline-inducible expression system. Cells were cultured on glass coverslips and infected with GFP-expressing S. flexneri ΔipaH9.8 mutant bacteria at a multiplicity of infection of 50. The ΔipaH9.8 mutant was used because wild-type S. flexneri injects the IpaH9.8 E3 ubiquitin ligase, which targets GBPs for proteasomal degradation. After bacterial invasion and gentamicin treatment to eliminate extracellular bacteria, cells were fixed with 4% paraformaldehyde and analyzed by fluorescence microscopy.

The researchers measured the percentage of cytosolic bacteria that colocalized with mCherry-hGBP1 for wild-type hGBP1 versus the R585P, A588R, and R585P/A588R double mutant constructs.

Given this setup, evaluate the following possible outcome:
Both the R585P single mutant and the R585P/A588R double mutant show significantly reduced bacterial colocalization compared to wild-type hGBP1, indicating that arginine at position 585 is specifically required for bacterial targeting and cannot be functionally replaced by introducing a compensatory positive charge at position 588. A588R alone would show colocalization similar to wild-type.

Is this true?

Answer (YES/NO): NO